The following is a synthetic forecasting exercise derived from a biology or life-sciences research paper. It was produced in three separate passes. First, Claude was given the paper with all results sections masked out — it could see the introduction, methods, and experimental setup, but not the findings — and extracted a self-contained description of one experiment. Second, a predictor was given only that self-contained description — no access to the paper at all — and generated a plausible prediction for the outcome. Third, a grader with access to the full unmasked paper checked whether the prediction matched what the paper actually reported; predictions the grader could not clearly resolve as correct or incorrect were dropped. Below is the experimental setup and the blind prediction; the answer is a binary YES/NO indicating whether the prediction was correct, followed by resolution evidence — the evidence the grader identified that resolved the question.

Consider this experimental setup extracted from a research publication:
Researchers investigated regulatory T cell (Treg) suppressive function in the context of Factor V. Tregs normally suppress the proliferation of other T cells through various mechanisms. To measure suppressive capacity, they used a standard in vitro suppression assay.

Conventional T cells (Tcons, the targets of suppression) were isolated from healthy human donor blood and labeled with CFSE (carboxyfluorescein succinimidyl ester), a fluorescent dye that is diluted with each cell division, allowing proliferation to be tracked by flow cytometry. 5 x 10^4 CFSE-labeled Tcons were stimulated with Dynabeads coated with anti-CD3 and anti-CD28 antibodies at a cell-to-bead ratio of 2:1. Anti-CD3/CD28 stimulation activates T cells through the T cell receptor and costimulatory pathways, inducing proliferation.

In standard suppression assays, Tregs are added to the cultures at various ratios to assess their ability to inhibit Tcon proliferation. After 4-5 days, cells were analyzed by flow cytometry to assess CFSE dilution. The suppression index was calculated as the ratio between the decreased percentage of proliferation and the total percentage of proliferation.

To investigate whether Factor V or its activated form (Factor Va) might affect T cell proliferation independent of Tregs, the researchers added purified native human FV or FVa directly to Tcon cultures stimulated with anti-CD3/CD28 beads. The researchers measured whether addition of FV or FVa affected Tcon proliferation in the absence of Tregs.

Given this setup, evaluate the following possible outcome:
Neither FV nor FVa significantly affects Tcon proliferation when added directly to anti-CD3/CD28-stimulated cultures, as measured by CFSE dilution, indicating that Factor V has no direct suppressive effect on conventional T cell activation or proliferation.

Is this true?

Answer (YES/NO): NO